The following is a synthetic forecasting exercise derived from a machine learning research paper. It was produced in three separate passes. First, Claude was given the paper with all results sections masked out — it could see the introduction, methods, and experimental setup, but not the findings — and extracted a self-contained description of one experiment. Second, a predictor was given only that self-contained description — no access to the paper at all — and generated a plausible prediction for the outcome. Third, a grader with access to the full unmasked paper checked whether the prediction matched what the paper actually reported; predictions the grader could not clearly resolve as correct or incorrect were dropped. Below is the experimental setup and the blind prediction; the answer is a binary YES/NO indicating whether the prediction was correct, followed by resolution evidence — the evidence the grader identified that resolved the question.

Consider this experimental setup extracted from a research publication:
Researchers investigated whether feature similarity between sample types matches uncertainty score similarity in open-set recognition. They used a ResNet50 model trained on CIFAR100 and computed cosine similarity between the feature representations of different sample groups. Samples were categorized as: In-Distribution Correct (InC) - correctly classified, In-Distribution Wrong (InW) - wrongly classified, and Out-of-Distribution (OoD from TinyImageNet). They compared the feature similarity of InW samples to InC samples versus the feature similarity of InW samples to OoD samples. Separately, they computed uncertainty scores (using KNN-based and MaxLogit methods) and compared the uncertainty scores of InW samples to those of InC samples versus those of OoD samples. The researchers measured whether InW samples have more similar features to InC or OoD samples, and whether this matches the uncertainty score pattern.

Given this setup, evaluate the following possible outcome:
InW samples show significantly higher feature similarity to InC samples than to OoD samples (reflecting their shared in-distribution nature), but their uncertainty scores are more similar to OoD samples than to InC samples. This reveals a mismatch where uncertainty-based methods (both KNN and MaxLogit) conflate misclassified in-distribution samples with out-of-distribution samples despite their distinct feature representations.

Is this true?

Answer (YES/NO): YES